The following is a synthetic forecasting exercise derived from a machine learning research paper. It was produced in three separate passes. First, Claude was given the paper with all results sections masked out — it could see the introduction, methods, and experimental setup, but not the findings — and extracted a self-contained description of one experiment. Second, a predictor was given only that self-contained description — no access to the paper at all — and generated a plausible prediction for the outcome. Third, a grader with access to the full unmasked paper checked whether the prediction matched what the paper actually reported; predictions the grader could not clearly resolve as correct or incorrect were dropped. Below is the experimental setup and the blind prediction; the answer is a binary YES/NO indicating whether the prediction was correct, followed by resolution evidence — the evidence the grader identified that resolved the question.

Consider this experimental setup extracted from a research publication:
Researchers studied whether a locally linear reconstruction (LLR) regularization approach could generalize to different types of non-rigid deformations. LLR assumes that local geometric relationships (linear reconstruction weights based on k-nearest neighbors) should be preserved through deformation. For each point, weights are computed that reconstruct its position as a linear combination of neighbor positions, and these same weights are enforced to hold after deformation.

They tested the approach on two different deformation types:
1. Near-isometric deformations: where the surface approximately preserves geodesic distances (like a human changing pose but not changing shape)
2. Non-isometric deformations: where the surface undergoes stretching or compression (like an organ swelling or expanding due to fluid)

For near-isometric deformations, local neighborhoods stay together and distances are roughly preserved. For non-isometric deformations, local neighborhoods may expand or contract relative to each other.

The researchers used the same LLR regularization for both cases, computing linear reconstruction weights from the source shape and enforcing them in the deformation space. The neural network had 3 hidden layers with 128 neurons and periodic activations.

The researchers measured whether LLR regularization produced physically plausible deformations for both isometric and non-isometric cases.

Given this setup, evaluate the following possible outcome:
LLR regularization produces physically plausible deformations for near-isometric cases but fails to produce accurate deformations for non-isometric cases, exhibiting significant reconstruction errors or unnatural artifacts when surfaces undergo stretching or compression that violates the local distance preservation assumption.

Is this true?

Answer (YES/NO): NO